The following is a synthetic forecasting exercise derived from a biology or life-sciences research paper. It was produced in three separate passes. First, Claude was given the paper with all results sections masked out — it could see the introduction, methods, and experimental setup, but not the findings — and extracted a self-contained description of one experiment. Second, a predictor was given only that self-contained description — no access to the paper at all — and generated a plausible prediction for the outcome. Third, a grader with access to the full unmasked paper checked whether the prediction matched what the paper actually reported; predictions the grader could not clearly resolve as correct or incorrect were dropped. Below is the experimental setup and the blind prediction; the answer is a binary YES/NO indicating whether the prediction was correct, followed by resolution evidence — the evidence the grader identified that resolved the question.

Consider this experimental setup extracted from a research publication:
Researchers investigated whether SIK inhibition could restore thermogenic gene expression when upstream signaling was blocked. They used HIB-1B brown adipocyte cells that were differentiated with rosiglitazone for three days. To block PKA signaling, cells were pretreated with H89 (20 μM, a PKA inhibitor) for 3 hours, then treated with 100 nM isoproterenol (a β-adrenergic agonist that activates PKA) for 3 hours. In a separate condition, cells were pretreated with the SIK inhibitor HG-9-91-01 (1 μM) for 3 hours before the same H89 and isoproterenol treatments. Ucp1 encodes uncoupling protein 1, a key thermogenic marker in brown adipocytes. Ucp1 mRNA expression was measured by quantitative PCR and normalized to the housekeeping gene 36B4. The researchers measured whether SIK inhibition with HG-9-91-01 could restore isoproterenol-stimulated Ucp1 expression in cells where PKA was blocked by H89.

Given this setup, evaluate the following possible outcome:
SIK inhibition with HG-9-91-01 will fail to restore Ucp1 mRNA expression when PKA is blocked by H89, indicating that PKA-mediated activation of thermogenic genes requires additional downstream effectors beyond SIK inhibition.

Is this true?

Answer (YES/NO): NO